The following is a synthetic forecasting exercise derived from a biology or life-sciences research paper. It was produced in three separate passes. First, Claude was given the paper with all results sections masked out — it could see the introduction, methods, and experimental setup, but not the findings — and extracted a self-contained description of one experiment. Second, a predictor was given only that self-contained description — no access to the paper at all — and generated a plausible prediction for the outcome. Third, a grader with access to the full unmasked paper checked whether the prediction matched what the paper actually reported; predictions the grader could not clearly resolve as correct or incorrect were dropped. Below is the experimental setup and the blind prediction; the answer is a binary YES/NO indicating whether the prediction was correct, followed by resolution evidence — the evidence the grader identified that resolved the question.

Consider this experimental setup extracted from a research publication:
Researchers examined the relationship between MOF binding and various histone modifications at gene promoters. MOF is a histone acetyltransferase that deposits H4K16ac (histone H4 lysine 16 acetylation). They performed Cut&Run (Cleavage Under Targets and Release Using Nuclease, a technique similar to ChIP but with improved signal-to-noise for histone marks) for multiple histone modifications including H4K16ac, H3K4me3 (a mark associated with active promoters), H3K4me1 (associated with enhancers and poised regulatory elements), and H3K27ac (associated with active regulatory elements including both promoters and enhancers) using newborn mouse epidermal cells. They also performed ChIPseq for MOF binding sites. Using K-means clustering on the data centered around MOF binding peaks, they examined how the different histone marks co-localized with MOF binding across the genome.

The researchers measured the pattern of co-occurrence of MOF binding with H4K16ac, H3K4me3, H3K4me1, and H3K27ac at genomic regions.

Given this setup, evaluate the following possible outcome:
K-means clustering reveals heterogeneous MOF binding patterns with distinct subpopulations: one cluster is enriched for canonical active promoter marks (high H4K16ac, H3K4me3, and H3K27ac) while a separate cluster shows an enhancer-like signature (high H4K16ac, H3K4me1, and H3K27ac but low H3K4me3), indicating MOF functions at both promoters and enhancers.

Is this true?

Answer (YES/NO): YES